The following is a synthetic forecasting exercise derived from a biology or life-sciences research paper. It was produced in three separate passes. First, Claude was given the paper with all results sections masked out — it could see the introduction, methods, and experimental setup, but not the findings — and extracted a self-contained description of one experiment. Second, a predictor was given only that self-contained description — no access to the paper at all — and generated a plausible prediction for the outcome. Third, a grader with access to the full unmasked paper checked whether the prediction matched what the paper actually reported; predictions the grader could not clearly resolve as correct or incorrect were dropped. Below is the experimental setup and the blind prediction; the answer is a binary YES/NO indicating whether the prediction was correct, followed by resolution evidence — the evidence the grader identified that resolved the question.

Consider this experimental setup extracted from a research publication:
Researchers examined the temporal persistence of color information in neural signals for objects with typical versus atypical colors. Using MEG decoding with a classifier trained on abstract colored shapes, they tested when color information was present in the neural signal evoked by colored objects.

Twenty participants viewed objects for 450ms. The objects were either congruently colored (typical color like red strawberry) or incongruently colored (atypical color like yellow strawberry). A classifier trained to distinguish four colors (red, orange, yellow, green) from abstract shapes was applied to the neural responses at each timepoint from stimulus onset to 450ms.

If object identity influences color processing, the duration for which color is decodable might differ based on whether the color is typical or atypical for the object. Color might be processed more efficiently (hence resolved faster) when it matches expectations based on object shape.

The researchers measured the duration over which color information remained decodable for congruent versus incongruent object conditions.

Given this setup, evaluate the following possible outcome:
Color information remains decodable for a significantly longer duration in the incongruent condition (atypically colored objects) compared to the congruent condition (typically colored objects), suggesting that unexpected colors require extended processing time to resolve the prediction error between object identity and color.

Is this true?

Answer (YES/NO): YES